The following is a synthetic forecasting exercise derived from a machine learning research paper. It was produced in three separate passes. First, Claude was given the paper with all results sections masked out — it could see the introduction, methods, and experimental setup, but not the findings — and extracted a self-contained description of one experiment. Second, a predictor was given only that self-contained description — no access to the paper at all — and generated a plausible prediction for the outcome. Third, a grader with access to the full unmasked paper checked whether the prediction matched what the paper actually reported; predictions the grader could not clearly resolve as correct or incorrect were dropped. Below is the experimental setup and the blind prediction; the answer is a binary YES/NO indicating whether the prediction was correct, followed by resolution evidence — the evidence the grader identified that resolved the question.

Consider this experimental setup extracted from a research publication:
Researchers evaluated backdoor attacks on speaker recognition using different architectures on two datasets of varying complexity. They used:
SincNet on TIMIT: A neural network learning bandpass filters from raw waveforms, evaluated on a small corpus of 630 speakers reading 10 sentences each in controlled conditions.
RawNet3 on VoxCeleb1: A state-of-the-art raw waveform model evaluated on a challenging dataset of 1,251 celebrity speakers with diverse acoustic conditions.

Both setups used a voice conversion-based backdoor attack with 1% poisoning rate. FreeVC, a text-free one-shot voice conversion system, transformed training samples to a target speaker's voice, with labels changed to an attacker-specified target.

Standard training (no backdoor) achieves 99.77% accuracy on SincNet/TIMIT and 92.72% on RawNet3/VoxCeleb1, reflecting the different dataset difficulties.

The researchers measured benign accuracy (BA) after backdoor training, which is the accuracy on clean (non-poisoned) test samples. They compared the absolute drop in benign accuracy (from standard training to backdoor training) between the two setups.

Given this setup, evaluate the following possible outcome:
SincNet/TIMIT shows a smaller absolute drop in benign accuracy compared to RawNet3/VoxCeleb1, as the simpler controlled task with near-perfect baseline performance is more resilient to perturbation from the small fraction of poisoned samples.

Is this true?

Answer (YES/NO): YES